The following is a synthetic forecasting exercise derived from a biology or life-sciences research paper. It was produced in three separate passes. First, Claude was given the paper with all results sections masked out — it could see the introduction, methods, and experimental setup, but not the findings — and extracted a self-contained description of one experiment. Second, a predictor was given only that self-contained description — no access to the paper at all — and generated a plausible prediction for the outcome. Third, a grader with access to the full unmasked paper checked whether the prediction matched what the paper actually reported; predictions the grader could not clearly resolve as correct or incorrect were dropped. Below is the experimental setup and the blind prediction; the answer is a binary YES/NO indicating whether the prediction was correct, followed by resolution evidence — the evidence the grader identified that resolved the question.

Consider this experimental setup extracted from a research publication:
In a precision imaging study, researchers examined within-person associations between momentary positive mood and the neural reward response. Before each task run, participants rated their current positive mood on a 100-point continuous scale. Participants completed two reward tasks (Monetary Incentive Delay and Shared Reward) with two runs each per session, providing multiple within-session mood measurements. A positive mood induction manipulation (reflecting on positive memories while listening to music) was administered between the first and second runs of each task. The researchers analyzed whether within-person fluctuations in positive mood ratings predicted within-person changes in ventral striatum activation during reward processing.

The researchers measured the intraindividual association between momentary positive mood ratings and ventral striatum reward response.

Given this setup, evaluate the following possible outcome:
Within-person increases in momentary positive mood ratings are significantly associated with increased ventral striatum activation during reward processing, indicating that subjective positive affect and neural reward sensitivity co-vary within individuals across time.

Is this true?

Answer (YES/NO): NO